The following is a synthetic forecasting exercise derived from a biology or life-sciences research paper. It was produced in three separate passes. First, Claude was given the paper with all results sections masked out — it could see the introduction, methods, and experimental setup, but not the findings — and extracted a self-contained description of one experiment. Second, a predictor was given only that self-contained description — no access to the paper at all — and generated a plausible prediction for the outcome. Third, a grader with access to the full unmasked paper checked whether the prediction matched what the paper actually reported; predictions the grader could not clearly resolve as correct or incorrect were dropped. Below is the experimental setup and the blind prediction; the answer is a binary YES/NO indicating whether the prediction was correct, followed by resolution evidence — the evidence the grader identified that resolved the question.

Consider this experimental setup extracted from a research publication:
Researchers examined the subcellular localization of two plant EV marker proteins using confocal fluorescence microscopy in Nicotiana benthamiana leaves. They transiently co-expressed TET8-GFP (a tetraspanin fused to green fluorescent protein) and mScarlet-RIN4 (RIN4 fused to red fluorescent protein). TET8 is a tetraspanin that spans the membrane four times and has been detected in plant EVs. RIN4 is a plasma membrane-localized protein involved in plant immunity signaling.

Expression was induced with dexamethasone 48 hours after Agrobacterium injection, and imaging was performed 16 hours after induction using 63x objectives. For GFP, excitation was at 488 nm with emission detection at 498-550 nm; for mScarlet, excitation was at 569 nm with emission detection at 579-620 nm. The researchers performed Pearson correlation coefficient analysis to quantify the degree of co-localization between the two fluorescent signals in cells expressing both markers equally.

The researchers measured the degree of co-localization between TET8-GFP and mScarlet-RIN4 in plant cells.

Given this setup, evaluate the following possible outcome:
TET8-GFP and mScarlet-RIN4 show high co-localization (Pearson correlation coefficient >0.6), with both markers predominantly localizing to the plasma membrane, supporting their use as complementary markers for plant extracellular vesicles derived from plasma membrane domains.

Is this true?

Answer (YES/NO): NO